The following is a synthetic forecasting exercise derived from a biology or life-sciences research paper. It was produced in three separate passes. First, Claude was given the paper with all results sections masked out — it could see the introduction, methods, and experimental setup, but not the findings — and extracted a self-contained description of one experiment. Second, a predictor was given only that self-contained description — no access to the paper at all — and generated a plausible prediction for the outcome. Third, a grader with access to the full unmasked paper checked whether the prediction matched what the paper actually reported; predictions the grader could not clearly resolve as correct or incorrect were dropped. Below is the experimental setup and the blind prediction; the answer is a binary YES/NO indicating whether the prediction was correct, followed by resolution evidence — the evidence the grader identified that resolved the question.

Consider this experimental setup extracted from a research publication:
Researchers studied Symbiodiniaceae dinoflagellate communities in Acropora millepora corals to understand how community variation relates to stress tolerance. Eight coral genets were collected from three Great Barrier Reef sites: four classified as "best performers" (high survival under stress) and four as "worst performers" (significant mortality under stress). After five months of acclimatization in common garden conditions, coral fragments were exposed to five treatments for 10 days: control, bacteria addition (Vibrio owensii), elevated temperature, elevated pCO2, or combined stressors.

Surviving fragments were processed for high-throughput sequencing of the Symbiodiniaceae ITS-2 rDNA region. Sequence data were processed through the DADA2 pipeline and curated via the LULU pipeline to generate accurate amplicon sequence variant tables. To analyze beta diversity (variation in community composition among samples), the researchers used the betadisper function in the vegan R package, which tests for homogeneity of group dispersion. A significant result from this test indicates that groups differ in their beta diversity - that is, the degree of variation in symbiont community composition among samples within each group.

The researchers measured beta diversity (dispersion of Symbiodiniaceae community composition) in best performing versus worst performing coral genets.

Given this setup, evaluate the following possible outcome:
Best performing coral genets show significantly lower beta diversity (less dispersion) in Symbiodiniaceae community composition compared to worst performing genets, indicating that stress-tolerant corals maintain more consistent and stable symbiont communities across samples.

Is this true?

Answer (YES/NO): YES